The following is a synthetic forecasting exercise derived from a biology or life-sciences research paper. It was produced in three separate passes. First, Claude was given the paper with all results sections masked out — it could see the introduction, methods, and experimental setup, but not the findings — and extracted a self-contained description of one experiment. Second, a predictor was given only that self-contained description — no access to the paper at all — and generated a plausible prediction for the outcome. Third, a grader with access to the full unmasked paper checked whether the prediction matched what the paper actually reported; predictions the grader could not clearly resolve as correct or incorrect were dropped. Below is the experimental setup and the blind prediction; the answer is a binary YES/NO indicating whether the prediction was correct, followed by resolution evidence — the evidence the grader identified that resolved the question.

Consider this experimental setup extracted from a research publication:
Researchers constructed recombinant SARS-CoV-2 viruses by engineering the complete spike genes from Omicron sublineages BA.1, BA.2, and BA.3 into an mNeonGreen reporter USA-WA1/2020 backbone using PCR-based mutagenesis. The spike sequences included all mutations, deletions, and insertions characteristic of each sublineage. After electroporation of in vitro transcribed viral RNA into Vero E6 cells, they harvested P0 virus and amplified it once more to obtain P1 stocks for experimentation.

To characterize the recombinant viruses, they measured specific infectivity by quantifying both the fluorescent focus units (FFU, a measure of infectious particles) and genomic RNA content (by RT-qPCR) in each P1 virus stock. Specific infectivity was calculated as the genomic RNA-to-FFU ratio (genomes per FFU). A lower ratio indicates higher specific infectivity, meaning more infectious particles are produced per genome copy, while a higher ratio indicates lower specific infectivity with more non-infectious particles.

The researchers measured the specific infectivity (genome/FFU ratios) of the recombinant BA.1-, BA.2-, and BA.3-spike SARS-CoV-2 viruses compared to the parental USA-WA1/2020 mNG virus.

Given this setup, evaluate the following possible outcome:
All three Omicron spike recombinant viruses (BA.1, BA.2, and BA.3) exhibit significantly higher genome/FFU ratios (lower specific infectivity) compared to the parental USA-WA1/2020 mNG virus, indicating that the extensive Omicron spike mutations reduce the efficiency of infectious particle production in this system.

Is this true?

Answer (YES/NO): NO